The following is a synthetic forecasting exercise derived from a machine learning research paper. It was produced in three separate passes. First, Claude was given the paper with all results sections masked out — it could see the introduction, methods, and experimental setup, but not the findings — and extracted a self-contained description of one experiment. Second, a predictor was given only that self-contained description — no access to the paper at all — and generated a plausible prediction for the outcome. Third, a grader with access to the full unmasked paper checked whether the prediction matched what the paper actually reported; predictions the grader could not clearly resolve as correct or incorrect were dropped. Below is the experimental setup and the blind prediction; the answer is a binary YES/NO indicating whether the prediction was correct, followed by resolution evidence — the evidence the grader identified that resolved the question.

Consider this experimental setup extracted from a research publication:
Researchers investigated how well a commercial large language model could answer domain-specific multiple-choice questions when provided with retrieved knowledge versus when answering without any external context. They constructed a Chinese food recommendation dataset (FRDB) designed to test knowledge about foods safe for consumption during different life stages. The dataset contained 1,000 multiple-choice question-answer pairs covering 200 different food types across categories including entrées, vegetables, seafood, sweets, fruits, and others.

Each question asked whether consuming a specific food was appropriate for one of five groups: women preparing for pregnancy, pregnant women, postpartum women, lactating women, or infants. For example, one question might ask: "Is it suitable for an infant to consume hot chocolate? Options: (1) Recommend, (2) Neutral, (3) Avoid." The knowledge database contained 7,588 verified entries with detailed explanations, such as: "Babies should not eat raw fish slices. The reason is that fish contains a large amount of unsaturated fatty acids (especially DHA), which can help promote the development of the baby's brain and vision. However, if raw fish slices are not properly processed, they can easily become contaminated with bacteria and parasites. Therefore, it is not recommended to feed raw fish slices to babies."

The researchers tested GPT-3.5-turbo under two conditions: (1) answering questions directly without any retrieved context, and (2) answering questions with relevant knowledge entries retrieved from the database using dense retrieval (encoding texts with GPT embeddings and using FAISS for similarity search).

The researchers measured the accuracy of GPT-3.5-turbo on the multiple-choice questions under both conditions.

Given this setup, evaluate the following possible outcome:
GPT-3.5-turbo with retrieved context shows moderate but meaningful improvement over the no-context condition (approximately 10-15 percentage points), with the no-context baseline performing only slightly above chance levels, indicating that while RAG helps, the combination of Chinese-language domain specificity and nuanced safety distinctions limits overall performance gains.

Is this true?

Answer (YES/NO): NO